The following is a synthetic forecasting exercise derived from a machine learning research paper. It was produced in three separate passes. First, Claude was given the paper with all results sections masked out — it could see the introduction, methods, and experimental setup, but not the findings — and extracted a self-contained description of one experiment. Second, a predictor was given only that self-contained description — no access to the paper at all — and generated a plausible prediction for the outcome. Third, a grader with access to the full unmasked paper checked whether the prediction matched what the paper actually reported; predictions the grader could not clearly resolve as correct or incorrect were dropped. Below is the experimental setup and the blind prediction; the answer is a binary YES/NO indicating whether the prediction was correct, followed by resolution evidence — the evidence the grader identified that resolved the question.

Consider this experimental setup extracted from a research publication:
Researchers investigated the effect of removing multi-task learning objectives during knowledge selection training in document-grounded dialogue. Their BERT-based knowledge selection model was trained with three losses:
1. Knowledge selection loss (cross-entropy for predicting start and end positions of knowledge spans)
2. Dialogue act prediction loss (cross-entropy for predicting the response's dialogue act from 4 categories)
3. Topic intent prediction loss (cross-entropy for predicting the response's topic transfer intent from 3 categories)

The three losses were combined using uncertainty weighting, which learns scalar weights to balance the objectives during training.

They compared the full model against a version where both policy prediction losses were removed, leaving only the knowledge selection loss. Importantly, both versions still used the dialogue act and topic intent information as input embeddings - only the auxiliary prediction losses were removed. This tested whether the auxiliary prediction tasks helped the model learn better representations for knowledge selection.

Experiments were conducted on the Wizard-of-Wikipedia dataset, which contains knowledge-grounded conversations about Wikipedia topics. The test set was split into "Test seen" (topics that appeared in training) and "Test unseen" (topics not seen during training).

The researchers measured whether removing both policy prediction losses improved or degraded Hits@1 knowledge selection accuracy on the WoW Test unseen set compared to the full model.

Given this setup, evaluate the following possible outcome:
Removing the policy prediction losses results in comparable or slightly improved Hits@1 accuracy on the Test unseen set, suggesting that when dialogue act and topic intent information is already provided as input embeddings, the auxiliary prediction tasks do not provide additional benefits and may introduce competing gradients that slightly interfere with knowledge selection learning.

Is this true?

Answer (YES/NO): NO